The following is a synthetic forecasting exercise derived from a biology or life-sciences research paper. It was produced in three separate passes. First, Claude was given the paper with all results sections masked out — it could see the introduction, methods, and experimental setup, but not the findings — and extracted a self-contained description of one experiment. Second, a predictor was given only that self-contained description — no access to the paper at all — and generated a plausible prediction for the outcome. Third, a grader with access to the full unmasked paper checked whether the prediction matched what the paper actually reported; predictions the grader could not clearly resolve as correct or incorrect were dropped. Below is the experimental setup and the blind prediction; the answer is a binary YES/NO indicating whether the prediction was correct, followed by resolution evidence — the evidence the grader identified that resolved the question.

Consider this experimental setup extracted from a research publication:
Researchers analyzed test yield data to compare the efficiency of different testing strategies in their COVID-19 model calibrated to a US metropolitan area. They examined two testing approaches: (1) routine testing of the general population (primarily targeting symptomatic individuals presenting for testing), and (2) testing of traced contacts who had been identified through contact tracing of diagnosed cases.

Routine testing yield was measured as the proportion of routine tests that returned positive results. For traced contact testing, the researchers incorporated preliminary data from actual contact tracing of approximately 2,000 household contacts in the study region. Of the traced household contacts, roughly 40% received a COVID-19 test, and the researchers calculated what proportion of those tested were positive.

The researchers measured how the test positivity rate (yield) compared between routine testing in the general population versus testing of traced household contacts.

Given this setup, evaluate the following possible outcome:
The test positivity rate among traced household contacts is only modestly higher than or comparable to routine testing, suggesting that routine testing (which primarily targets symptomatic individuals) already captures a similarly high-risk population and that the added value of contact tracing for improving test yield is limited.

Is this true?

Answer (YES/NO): NO